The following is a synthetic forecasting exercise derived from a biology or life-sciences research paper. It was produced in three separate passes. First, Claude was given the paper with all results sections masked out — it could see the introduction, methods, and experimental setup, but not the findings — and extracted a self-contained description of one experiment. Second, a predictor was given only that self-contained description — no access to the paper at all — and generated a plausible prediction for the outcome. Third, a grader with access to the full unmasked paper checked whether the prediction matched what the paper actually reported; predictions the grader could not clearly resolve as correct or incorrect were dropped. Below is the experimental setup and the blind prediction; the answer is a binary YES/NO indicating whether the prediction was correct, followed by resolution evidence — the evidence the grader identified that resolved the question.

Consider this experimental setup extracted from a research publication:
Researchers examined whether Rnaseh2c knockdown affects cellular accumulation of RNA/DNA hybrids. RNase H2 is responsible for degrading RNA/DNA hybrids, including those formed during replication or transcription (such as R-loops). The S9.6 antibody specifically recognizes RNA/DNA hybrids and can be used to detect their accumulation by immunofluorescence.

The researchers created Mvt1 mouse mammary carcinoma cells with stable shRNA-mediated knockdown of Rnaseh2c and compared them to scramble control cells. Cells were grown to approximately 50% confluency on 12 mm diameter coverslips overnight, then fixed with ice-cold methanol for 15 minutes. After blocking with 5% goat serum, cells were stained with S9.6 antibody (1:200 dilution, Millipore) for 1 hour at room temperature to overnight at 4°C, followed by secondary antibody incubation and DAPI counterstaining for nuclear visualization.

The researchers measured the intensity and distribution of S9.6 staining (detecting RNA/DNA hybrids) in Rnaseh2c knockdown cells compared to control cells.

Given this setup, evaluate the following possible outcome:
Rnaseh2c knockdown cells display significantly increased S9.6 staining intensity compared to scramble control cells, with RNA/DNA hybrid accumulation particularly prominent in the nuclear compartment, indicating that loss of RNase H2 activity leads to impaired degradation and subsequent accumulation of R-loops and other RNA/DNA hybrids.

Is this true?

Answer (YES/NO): NO